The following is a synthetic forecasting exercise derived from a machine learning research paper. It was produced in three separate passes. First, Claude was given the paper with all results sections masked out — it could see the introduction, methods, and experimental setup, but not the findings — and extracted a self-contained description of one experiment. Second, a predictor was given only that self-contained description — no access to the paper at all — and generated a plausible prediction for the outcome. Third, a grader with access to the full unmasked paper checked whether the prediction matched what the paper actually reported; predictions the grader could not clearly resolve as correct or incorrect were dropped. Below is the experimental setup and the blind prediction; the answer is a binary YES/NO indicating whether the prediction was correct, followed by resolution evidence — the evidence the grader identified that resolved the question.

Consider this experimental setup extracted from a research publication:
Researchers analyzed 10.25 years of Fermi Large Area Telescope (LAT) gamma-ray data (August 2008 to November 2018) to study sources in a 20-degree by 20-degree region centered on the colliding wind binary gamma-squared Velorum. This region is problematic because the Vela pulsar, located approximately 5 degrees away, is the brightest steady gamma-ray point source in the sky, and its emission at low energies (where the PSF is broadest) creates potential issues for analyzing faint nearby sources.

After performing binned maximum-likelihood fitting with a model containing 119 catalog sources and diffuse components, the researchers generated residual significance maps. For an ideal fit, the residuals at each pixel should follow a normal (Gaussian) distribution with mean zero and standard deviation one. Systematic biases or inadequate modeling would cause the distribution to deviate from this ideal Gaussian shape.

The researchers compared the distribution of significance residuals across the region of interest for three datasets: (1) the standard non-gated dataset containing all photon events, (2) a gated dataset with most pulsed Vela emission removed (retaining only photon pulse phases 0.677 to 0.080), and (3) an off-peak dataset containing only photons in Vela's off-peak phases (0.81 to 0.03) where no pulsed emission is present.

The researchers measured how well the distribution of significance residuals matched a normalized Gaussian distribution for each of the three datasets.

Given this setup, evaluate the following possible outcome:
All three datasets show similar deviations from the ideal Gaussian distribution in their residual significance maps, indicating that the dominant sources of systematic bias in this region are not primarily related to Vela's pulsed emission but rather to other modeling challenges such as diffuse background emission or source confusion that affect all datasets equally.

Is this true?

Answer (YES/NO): NO